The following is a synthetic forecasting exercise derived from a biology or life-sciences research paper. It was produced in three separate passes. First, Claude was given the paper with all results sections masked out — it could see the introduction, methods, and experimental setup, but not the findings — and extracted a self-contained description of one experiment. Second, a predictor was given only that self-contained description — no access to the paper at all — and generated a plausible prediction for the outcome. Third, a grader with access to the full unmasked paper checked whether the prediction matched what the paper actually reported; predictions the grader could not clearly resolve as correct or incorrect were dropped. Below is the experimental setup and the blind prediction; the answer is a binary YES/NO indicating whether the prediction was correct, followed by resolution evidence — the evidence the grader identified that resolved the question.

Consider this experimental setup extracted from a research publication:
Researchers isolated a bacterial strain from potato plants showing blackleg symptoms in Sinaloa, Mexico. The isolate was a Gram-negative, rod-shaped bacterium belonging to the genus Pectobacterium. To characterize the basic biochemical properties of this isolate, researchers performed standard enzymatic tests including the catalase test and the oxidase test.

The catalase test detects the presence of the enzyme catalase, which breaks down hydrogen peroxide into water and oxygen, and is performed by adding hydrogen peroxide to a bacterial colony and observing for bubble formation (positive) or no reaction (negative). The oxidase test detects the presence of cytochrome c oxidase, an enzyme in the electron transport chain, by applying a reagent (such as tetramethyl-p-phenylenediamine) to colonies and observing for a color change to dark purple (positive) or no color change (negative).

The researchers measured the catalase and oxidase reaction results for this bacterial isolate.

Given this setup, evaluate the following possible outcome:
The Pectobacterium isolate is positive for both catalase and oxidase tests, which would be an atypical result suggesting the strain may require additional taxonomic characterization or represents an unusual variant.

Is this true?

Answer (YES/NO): NO